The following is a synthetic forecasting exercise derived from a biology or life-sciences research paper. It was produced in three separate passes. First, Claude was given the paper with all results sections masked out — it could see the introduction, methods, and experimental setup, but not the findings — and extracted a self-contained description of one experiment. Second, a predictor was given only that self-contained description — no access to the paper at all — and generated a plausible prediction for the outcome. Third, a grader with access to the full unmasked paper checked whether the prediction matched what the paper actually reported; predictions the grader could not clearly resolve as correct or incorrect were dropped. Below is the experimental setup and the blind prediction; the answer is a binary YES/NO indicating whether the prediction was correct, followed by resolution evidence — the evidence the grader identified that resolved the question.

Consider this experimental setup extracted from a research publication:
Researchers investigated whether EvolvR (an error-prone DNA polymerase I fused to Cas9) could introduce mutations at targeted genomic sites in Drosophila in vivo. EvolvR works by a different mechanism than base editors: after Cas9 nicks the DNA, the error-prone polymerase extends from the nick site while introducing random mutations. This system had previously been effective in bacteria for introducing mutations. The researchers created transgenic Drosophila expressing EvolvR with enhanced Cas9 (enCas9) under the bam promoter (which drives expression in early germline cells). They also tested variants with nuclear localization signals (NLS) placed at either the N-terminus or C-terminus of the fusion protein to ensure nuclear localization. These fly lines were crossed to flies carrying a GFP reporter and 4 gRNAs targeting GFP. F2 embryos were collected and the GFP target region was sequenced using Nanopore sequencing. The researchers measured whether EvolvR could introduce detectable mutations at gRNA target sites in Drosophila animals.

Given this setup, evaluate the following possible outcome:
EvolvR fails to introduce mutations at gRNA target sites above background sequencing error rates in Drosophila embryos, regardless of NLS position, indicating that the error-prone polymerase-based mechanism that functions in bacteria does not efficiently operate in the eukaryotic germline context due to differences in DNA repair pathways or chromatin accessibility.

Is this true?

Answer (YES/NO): NO